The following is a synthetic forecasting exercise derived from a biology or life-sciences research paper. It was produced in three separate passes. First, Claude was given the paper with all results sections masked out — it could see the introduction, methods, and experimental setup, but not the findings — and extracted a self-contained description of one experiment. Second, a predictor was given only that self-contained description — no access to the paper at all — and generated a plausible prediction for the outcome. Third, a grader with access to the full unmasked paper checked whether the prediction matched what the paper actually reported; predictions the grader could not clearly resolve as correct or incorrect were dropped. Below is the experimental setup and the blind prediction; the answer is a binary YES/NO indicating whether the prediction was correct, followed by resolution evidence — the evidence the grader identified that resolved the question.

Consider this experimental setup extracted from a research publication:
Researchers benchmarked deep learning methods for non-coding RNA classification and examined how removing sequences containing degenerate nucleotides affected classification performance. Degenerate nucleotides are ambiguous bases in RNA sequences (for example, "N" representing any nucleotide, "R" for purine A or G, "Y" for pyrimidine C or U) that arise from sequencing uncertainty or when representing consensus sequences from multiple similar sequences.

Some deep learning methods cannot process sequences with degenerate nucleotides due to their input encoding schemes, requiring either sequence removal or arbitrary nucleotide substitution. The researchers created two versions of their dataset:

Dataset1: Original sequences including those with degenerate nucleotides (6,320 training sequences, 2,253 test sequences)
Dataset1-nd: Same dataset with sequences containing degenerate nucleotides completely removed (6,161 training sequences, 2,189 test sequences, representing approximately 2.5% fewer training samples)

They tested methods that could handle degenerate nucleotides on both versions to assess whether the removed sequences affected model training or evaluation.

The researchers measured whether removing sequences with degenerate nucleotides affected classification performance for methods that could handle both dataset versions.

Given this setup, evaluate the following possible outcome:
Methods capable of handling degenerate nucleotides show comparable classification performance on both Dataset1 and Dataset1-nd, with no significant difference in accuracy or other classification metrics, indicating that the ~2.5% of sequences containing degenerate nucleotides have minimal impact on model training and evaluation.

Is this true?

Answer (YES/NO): YES